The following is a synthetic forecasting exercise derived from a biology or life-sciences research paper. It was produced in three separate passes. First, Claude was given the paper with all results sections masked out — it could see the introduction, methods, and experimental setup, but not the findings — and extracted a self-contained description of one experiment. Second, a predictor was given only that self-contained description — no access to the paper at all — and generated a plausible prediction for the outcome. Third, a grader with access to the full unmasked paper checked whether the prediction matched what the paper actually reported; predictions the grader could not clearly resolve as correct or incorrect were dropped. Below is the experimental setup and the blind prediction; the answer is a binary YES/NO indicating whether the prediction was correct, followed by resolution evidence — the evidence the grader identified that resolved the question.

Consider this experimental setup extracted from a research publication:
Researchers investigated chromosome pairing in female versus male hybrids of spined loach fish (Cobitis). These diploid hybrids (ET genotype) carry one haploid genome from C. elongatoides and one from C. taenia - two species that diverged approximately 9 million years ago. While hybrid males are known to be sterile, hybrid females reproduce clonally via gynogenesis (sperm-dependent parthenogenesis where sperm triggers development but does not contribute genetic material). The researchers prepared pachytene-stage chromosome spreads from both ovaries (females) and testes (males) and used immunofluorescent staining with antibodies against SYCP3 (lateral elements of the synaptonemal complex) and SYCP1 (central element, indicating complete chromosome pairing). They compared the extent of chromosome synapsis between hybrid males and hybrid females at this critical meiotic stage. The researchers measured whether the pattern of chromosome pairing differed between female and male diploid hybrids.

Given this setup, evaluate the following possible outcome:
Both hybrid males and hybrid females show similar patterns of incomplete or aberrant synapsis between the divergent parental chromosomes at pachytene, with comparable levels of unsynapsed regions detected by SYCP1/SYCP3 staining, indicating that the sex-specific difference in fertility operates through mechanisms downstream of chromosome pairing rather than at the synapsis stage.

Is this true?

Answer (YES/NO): NO